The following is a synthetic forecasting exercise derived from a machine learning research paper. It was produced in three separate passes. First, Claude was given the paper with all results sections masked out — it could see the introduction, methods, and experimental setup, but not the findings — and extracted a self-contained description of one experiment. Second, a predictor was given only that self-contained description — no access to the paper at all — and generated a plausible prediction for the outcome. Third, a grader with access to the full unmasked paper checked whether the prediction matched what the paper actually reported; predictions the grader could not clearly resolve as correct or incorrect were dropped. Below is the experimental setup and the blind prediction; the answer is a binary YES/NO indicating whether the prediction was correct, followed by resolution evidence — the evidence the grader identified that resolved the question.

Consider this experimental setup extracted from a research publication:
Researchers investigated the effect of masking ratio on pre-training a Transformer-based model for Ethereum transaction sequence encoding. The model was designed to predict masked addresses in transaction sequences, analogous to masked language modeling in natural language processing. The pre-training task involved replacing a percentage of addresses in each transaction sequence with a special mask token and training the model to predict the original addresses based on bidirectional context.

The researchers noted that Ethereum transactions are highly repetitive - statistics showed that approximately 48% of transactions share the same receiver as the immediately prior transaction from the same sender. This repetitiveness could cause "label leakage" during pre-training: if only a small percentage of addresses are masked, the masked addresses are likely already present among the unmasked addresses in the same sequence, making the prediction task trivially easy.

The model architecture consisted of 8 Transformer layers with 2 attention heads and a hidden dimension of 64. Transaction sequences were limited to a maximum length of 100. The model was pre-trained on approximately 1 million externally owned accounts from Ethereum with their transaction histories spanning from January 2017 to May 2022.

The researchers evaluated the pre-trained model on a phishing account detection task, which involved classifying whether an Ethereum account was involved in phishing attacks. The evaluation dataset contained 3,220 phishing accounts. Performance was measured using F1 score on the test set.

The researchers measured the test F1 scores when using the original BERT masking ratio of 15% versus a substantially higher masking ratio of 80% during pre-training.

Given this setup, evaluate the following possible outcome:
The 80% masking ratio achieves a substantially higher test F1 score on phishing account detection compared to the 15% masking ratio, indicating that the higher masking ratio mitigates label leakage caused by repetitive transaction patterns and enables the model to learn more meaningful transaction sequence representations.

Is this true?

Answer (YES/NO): YES